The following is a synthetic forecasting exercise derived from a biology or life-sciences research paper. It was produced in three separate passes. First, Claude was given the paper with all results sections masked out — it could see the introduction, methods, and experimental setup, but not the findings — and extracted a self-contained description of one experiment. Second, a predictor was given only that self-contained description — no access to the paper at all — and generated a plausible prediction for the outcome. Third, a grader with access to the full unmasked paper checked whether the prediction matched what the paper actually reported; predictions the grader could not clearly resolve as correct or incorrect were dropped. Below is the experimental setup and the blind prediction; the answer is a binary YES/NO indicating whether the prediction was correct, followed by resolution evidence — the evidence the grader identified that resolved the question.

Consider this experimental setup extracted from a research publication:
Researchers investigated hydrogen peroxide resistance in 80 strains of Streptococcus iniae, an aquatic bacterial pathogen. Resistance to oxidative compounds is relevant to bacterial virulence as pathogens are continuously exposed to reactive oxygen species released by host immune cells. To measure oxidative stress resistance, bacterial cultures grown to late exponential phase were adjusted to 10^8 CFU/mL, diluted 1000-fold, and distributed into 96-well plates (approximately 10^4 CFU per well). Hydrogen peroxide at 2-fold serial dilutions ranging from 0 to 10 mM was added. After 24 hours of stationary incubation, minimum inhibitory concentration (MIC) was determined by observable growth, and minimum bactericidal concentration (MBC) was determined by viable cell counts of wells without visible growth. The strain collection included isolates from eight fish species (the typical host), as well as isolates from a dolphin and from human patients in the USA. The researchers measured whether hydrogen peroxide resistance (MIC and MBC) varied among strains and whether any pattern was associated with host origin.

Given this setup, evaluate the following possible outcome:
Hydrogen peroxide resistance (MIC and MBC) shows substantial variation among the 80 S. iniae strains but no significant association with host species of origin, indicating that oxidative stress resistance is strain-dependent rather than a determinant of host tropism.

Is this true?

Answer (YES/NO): NO